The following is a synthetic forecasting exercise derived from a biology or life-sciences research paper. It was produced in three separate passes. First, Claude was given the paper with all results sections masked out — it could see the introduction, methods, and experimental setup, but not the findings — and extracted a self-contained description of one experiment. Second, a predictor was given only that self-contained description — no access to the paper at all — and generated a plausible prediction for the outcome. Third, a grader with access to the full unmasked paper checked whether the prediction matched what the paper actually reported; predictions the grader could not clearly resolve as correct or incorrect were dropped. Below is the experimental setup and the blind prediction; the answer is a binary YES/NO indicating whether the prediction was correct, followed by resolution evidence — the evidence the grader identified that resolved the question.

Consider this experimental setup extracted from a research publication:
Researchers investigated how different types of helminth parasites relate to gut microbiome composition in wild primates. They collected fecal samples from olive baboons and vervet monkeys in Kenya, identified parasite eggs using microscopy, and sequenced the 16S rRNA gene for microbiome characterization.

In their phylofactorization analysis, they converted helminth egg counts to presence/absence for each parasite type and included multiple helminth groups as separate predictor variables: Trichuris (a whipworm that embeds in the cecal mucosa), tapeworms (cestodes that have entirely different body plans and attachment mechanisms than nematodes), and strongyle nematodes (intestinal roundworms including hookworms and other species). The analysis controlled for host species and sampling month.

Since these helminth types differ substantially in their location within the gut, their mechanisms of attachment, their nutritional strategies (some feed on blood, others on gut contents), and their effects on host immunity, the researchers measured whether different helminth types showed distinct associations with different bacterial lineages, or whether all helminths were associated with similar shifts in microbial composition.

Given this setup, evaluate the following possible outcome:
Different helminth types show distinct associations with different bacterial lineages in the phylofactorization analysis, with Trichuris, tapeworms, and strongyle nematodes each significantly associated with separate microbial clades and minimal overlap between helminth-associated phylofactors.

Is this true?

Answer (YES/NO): NO